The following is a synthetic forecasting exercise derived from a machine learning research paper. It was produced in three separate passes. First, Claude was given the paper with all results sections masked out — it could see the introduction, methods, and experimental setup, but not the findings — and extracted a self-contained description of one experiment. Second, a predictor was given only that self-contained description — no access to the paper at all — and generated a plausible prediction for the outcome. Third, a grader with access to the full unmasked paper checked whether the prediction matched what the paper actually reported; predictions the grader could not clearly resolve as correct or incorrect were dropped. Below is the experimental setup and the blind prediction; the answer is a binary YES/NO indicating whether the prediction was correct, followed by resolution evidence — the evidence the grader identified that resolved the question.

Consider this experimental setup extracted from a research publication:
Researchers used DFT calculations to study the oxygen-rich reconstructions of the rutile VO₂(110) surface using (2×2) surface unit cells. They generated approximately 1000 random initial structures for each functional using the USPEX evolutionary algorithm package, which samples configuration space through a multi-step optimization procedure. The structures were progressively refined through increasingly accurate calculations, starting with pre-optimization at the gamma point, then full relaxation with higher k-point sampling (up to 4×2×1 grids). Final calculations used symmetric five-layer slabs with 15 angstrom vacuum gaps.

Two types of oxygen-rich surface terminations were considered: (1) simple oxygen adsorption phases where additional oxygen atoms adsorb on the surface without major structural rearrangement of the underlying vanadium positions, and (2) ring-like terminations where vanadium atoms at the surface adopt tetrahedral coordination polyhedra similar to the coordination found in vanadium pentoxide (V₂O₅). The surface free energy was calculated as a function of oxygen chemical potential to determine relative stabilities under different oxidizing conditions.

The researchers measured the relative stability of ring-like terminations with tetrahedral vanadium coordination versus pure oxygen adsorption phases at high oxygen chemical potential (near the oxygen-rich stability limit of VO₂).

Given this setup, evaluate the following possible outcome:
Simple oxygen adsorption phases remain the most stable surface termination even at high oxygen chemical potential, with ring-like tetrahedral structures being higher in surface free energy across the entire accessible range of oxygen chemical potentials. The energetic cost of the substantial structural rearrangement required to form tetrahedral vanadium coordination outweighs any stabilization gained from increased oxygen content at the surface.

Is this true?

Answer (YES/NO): NO